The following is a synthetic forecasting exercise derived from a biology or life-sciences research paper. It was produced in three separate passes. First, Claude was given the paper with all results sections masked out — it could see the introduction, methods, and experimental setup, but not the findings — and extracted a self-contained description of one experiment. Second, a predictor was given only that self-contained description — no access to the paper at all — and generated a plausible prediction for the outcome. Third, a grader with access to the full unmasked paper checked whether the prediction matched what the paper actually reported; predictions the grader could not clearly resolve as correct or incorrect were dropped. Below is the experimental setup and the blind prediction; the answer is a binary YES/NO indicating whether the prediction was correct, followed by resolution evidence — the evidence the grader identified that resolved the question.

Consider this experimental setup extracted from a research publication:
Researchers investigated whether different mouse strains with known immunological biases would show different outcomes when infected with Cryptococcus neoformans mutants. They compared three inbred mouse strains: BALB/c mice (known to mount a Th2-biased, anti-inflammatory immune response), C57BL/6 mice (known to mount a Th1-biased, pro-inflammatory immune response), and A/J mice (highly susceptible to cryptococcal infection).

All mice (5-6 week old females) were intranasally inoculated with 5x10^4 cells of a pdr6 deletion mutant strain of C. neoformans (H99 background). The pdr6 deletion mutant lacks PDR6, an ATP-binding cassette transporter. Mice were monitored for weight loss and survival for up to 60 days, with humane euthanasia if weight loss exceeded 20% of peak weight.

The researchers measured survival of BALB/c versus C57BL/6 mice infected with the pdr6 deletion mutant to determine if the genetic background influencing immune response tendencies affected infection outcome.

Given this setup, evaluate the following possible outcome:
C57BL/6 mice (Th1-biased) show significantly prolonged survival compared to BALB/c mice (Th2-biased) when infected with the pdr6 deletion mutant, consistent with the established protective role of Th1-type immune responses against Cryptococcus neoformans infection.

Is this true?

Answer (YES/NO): NO